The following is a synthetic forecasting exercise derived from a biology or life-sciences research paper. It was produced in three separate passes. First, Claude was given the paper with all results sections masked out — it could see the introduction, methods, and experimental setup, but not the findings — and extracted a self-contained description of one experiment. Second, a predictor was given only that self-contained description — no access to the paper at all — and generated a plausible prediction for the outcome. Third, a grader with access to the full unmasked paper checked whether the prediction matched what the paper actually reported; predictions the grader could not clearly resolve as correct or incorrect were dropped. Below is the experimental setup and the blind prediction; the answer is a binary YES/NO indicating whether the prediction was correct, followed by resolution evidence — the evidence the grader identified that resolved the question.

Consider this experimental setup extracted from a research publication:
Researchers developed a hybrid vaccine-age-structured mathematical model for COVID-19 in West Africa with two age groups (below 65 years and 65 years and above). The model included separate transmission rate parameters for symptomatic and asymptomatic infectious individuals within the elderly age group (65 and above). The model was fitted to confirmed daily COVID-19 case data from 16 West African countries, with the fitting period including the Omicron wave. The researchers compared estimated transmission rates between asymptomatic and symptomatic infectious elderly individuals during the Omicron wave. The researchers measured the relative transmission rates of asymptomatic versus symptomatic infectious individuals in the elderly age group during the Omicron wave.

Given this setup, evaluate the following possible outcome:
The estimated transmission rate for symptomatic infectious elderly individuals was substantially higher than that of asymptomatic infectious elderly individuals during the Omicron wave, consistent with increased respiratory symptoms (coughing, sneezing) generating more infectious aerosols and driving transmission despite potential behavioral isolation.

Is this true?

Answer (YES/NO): NO